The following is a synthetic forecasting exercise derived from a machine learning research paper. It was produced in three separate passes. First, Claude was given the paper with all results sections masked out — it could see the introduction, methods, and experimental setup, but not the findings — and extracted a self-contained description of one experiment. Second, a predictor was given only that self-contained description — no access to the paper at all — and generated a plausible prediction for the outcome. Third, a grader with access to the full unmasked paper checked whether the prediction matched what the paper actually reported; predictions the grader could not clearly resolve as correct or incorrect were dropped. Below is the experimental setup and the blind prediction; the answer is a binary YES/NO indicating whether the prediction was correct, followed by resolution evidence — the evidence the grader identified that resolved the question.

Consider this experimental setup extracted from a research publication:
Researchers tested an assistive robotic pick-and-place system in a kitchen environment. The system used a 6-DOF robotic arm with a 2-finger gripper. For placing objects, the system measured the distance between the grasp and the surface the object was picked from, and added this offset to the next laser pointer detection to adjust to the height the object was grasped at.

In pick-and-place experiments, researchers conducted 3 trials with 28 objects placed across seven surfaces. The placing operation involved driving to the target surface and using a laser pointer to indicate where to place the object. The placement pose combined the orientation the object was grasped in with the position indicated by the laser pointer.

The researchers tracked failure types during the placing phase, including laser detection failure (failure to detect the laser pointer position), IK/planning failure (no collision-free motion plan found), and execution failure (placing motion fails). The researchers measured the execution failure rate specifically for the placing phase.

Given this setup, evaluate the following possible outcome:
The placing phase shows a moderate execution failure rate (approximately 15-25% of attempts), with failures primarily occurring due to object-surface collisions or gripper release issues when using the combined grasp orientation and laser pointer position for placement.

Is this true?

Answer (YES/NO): NO